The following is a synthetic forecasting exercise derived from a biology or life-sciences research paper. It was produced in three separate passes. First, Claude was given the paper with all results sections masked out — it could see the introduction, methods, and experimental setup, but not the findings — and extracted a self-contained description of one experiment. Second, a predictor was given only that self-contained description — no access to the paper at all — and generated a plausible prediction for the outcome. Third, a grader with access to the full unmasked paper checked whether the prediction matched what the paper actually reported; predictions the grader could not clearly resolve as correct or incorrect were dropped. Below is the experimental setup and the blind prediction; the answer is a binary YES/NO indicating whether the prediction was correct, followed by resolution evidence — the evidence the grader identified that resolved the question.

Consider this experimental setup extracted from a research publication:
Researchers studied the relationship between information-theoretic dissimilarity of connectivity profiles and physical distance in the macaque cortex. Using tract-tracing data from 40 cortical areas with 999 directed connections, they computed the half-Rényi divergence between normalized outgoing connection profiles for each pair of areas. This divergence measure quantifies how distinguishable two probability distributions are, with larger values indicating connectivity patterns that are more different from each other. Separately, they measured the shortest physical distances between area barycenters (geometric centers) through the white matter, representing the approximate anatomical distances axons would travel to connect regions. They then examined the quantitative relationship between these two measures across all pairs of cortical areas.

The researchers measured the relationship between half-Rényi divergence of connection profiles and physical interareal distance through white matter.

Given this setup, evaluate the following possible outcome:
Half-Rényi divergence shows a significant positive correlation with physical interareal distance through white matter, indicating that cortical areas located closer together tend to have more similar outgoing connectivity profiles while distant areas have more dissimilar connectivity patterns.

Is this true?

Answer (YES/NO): YES